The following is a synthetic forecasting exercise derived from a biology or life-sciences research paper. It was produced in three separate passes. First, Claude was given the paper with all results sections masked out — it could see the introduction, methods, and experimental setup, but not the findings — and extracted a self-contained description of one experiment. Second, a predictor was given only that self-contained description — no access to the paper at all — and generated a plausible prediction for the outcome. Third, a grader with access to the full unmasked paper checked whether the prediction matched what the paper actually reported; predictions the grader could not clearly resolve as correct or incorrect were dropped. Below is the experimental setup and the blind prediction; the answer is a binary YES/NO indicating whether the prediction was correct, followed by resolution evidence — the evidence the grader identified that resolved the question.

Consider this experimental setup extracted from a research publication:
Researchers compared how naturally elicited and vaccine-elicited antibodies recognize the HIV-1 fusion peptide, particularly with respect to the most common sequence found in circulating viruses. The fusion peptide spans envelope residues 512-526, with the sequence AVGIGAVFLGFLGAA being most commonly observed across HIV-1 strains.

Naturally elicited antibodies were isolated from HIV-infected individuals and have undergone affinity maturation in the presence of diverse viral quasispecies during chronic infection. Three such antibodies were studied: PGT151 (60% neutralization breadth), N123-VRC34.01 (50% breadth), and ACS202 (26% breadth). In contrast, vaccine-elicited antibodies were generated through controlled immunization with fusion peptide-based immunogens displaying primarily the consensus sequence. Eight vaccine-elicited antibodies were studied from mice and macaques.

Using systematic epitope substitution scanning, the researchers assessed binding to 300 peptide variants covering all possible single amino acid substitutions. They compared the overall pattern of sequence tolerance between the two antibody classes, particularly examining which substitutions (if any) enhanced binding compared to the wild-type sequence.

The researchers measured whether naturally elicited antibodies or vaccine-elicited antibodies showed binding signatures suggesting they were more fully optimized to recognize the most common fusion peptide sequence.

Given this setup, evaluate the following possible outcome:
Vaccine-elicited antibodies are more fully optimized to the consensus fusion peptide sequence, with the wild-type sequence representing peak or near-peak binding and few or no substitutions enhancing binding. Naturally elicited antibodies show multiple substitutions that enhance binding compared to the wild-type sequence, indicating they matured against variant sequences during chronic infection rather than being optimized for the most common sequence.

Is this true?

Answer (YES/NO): YES